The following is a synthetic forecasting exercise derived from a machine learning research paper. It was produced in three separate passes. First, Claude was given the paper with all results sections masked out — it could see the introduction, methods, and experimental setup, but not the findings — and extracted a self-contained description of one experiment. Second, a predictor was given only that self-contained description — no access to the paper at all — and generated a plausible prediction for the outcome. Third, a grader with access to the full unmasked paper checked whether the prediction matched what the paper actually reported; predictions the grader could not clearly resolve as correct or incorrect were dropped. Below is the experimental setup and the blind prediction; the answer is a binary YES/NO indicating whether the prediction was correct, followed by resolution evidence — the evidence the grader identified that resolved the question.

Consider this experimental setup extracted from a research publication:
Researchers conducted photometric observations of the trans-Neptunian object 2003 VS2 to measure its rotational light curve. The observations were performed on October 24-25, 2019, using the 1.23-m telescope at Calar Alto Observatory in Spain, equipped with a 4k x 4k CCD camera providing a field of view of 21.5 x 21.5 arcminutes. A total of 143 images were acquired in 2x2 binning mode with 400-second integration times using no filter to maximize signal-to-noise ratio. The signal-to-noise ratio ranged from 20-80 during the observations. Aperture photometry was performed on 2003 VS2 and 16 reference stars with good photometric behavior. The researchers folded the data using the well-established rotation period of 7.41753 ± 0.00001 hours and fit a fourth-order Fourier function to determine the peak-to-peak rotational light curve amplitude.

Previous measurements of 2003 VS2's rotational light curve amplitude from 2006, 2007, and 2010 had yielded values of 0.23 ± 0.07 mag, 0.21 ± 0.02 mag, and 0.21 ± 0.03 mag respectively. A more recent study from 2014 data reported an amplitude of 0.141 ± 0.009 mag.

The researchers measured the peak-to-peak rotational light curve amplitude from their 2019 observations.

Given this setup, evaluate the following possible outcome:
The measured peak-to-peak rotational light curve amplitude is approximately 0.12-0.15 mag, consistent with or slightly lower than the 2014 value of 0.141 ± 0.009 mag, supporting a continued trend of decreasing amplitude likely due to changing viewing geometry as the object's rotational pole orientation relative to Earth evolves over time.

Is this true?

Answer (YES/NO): NO